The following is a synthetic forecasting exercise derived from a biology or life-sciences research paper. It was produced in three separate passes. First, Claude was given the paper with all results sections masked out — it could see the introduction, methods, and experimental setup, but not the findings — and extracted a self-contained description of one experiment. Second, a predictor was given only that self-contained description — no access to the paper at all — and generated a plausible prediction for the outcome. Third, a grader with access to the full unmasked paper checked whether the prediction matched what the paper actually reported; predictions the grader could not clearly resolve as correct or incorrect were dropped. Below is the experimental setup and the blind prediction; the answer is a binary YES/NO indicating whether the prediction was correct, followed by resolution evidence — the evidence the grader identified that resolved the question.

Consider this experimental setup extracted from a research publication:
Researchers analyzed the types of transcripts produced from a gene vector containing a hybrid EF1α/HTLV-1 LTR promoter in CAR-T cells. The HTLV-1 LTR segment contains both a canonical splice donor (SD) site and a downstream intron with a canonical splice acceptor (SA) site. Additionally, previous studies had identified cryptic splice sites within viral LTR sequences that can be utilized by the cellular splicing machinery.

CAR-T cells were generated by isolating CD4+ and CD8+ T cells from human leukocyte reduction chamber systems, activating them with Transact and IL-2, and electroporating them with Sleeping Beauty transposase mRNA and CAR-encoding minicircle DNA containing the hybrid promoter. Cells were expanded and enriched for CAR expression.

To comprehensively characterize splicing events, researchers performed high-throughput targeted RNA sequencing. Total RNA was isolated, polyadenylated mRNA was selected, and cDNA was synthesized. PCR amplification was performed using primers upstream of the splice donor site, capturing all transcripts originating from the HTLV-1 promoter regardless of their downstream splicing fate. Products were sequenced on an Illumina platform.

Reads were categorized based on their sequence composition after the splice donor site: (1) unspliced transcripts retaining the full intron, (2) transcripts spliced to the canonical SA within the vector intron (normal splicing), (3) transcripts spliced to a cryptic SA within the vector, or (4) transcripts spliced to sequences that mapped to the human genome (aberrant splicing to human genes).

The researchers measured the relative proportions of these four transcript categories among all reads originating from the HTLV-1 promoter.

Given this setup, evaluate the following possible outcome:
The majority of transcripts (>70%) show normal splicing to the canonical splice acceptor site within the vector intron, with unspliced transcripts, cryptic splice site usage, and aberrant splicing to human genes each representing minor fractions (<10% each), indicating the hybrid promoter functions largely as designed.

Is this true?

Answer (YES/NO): NO